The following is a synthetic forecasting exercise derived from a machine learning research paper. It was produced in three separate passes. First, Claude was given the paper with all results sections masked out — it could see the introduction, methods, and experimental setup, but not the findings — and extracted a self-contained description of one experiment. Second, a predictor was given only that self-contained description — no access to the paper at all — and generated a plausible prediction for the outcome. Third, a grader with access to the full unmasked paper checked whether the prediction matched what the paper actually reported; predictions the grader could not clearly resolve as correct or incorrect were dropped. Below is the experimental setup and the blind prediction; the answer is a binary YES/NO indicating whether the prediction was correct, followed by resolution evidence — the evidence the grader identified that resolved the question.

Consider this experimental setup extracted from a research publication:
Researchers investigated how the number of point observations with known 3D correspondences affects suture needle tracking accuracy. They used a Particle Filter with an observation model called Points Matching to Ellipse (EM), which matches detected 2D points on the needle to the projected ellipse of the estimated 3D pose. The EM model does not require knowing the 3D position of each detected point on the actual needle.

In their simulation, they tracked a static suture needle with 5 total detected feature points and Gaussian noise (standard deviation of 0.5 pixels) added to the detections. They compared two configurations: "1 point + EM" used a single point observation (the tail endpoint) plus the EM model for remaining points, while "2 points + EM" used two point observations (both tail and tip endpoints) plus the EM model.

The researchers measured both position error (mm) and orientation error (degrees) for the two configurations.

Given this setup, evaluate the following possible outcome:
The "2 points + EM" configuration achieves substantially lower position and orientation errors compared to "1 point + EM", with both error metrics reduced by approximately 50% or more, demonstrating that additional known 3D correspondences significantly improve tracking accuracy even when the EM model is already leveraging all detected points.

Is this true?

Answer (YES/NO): YES